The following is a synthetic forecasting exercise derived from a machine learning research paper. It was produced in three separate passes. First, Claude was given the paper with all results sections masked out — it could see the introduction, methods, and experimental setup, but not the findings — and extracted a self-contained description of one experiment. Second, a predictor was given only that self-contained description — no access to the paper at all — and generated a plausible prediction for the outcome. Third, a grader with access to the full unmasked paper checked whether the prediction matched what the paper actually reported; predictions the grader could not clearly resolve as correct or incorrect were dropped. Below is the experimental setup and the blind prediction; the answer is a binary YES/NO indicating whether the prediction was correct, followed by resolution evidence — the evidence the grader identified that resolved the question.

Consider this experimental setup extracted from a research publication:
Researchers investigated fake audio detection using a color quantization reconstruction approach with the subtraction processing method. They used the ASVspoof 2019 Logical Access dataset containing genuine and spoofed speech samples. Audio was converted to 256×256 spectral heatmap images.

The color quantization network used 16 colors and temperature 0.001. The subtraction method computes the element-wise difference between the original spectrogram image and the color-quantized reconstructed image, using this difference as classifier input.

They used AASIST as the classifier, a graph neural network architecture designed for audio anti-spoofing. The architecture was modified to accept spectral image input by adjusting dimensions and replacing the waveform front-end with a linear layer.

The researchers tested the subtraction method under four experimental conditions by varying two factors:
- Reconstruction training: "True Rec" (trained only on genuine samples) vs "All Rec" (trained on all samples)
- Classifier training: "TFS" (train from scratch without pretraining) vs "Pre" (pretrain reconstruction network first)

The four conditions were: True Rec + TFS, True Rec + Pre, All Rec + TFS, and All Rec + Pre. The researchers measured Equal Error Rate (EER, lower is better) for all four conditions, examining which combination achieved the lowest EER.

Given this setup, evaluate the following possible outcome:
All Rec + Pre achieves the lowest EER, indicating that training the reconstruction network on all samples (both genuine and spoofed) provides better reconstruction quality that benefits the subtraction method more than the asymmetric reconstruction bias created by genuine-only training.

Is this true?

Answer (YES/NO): NO